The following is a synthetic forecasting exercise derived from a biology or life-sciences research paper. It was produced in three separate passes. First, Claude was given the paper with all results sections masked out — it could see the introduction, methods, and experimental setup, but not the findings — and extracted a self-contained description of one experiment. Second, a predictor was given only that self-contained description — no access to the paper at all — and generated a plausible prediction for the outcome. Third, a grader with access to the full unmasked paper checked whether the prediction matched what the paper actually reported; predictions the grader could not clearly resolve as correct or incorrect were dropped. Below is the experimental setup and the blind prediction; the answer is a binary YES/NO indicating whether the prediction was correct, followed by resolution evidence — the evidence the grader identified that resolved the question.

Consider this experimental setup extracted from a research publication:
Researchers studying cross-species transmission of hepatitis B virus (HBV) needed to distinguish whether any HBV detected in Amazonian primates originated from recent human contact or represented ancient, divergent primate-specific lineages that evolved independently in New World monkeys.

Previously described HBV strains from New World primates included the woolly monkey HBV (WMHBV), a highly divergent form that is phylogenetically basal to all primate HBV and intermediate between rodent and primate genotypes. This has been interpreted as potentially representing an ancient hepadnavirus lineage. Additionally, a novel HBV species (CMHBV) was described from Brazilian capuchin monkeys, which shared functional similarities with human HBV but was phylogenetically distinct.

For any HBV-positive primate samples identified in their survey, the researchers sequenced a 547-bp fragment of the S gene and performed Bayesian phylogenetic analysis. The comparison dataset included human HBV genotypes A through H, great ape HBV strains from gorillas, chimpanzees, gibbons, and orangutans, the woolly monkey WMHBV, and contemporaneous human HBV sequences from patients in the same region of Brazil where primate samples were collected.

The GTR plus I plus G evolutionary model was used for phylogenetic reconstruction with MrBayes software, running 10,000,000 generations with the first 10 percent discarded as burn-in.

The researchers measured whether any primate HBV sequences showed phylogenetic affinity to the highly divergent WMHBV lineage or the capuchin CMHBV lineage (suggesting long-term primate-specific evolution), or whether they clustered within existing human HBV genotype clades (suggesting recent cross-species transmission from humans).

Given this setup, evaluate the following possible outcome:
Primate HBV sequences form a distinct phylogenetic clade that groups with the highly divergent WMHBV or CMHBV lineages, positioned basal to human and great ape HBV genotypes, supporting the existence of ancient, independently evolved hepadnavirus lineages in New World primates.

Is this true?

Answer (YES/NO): NO